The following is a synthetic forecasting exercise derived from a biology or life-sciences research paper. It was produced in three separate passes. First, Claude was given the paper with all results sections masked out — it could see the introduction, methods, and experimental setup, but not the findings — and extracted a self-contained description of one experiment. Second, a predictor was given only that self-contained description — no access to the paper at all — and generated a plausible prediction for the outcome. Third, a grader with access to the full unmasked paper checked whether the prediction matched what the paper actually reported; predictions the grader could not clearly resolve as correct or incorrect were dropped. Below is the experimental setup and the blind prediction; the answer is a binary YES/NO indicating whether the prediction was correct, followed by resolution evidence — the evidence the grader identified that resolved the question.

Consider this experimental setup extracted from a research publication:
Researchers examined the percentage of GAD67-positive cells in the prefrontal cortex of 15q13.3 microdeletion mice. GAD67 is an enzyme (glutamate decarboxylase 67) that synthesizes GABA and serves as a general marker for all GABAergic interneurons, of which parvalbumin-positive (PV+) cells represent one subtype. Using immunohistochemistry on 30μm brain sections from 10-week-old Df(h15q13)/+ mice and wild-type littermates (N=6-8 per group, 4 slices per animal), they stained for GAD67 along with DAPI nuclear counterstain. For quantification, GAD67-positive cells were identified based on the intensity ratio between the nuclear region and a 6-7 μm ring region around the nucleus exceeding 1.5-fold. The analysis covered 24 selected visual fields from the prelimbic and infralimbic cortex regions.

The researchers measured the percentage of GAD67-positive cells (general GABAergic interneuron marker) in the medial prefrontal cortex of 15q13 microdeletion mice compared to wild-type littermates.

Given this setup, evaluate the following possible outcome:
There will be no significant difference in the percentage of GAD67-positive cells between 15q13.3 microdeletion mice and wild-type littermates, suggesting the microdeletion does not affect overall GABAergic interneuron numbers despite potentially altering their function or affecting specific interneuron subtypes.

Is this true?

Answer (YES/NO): NO